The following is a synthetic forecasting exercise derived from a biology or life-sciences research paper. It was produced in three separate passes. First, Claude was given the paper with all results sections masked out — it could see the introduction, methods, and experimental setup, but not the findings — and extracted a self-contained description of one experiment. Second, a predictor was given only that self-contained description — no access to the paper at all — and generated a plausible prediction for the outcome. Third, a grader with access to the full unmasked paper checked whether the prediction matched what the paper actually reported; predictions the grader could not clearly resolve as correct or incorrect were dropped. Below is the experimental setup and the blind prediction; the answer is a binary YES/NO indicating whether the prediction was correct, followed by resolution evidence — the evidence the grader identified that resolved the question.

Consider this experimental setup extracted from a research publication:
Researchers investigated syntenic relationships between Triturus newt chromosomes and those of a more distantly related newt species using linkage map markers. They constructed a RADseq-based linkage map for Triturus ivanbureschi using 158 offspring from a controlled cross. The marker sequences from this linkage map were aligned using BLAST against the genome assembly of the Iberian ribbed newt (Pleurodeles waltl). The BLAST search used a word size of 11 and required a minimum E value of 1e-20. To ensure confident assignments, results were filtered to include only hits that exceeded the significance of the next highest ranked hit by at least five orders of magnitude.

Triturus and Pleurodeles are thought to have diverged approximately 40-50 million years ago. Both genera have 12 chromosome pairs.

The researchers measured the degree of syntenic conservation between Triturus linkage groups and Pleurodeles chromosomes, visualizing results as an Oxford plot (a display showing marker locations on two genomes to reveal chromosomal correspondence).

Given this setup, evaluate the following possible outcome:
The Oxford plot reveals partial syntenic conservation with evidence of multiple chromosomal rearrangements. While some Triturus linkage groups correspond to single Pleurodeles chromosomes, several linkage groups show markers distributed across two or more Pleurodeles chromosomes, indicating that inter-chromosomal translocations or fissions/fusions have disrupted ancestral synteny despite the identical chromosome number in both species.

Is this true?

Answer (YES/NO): NO